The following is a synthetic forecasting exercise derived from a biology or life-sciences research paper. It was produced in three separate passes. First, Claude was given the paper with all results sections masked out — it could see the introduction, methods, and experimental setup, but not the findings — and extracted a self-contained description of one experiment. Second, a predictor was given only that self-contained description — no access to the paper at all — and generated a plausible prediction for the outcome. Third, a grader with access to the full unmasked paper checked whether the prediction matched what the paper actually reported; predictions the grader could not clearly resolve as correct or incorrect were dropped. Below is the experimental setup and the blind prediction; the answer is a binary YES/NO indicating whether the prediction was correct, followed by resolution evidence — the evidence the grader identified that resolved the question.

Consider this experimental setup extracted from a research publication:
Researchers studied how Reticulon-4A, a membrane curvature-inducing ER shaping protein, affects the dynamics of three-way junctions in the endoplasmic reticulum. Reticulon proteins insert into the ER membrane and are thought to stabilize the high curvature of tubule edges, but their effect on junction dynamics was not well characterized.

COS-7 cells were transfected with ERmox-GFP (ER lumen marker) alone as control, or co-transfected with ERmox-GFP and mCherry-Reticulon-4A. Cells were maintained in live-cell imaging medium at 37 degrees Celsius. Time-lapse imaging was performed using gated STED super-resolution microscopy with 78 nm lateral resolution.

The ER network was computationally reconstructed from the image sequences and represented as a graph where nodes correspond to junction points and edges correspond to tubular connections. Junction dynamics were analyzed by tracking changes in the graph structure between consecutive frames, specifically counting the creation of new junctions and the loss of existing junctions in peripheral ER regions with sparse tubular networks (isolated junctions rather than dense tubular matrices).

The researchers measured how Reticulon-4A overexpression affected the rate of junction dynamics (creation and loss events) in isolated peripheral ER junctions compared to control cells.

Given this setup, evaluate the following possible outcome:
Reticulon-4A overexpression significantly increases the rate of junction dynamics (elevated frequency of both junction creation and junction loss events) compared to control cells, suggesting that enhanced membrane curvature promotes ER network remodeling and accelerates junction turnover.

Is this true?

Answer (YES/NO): YES